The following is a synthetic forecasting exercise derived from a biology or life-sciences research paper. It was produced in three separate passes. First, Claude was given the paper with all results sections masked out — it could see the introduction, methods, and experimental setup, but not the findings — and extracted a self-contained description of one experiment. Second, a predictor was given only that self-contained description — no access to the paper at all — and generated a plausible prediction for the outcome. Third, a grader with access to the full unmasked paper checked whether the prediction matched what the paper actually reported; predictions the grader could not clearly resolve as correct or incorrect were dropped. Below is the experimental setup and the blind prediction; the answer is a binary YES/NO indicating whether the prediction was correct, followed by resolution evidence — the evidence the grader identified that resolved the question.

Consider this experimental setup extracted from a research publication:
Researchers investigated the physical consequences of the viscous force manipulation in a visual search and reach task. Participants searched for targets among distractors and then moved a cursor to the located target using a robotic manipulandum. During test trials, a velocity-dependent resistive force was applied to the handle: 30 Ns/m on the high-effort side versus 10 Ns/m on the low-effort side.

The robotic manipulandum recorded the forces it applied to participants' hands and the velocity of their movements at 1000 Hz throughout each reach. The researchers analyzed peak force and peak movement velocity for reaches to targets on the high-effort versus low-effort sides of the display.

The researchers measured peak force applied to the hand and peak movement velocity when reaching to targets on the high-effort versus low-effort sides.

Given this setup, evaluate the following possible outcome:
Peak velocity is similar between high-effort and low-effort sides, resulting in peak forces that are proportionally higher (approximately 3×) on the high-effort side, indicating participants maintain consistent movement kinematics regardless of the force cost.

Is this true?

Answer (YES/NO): NO